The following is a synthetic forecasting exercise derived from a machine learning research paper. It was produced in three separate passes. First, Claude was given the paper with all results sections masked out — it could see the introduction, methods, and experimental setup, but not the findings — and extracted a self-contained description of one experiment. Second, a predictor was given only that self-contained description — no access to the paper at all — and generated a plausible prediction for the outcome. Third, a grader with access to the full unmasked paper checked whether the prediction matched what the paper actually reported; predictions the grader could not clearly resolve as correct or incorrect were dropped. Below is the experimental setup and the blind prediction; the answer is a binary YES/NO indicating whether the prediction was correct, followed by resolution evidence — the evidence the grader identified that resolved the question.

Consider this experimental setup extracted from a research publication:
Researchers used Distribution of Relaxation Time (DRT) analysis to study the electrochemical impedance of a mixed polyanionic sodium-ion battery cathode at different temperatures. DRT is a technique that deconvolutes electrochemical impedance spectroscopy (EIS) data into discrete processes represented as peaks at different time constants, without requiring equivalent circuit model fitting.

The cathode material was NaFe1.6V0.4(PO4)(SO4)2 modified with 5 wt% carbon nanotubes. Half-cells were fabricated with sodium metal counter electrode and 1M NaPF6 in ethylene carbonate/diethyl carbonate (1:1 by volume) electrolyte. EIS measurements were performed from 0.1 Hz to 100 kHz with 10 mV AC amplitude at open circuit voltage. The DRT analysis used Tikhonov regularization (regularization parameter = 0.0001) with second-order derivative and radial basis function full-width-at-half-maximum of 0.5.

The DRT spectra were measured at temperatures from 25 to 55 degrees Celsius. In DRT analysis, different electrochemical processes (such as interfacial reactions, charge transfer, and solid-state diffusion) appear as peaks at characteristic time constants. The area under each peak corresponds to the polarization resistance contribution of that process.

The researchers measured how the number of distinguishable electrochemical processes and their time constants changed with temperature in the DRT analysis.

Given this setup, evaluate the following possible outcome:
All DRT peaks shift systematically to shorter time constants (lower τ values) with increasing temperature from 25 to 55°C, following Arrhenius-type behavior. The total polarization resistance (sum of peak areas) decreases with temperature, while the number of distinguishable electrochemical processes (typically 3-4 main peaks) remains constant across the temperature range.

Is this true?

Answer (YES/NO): NO